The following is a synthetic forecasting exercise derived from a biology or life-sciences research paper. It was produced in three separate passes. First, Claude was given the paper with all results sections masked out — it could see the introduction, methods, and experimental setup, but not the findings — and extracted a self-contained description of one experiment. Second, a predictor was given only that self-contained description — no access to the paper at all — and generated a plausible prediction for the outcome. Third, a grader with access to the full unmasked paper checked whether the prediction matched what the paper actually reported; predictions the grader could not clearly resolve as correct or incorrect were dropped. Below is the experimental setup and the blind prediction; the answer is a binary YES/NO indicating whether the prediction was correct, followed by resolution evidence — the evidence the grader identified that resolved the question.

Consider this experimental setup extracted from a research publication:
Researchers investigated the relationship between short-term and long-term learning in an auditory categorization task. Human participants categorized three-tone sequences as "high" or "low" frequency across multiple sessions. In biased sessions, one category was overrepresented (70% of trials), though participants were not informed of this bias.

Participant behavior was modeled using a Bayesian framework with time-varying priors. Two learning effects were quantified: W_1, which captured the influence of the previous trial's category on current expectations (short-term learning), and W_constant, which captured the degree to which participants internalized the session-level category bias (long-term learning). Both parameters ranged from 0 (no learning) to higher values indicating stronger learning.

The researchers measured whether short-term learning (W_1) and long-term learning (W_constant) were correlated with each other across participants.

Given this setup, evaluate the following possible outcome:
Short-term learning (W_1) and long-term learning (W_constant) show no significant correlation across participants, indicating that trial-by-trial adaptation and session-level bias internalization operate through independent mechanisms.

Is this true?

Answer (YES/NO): YES